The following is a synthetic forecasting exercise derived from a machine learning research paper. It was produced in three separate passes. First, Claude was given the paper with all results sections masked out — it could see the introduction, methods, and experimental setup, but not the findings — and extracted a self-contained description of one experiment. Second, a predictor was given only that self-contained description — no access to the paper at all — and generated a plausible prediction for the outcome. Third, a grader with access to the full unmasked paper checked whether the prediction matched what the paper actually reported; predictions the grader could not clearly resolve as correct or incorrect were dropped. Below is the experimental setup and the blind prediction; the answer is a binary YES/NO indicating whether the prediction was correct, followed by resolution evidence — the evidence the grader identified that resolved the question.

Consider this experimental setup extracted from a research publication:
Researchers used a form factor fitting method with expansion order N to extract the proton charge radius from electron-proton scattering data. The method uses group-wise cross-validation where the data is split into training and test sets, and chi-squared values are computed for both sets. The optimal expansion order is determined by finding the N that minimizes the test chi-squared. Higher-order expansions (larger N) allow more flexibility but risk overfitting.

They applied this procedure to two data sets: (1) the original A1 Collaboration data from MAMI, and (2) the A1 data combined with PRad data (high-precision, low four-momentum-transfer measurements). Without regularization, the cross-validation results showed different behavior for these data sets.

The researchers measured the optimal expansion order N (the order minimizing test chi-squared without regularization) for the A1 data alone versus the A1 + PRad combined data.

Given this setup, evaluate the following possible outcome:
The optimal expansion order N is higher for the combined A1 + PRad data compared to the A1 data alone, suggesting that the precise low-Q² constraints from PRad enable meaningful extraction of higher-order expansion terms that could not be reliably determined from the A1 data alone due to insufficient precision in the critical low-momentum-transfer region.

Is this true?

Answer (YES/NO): YES